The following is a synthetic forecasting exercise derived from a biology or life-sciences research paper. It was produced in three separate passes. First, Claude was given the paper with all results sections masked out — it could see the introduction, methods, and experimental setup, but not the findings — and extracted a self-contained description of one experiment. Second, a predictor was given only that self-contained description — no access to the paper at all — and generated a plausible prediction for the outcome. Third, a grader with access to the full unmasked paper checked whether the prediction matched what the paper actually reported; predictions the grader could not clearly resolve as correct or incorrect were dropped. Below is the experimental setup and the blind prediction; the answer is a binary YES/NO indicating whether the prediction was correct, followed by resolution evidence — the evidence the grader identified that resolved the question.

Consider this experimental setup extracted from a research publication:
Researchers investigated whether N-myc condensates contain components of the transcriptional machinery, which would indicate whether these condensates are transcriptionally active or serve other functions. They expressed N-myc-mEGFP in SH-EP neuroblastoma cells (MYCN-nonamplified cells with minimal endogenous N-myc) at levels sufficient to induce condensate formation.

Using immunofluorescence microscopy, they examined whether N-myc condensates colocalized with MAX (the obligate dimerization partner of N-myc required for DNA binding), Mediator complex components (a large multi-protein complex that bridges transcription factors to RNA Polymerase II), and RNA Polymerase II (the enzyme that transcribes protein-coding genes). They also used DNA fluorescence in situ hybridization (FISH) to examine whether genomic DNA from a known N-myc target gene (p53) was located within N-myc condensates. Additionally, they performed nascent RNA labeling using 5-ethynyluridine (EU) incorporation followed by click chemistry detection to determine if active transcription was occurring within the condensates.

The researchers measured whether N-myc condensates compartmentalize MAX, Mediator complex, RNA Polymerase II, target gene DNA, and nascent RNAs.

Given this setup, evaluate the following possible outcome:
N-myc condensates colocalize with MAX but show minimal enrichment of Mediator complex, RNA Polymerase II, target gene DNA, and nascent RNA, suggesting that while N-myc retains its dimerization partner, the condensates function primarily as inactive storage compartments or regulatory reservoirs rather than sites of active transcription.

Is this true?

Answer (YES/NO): NO